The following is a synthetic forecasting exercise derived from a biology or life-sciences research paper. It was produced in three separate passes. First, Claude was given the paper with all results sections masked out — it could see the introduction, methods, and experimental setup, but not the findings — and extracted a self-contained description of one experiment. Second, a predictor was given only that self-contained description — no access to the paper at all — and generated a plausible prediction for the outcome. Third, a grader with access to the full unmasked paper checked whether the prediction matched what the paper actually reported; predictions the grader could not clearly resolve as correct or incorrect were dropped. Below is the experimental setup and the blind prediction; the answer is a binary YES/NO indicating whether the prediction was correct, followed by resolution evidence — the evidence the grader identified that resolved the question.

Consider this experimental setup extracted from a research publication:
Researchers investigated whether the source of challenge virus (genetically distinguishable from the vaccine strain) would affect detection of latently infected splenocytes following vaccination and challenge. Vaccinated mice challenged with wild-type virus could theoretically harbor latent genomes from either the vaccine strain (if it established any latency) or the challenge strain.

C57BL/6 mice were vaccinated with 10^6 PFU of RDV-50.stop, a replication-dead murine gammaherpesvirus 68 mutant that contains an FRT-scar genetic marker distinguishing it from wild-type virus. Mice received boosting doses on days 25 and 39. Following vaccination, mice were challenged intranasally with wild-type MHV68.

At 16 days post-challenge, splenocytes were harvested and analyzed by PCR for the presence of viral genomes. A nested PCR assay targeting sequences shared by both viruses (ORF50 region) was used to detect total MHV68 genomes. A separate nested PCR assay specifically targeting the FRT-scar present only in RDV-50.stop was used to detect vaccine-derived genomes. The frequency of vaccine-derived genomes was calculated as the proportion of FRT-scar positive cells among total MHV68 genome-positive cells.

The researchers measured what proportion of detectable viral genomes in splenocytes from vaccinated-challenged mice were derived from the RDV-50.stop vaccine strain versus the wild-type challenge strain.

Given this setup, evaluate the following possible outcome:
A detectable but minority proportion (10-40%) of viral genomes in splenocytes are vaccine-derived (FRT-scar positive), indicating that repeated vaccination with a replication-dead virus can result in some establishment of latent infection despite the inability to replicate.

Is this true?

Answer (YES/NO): YES